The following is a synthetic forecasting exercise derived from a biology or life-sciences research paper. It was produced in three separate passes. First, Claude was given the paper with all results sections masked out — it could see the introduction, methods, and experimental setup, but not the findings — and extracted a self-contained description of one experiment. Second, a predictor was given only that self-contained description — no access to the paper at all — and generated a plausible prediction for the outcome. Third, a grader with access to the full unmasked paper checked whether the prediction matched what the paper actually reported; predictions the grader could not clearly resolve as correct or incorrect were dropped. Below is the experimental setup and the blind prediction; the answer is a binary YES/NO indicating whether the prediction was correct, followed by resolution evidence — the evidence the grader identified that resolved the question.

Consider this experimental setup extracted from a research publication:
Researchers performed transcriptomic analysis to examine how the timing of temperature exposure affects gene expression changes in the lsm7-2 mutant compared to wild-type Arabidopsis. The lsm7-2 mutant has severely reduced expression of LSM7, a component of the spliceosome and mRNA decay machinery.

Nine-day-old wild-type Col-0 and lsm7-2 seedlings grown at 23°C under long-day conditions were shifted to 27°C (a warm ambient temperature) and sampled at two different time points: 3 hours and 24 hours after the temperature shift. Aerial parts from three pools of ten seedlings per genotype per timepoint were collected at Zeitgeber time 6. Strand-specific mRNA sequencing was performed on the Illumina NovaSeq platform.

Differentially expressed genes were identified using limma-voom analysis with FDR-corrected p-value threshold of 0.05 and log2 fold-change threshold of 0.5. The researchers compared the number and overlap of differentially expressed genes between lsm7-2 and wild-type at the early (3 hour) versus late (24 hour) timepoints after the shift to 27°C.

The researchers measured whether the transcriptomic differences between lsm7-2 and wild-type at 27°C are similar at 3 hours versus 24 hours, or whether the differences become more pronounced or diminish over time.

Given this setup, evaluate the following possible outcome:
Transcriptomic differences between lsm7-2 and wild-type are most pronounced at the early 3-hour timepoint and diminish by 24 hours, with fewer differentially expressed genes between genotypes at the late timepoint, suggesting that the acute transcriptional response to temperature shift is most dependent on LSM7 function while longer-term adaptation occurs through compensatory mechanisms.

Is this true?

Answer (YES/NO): NO